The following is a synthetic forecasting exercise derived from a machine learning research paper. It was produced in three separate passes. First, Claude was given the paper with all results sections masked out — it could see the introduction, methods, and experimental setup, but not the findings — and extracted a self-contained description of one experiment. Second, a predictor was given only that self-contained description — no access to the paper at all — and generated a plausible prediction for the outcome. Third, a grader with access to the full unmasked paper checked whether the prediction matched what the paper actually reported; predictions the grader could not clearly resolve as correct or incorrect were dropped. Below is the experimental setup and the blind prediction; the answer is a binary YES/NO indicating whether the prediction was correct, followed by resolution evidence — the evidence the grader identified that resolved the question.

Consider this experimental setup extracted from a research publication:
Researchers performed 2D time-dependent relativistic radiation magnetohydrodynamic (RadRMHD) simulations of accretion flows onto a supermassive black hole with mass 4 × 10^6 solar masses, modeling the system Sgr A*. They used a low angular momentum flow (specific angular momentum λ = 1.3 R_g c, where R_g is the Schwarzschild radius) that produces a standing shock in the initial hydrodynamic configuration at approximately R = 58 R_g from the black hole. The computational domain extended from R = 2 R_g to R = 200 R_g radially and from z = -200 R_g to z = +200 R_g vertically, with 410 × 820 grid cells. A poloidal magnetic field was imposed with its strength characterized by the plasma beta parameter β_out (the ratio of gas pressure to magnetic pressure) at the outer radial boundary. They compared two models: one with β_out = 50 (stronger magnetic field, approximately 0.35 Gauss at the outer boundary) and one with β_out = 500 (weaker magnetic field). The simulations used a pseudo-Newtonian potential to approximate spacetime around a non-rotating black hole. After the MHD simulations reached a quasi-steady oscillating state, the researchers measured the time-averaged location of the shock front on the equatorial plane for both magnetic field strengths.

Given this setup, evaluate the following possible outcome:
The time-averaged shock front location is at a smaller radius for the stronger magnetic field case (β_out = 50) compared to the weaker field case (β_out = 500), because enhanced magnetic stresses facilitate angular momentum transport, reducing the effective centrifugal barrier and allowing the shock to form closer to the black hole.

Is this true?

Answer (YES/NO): NO